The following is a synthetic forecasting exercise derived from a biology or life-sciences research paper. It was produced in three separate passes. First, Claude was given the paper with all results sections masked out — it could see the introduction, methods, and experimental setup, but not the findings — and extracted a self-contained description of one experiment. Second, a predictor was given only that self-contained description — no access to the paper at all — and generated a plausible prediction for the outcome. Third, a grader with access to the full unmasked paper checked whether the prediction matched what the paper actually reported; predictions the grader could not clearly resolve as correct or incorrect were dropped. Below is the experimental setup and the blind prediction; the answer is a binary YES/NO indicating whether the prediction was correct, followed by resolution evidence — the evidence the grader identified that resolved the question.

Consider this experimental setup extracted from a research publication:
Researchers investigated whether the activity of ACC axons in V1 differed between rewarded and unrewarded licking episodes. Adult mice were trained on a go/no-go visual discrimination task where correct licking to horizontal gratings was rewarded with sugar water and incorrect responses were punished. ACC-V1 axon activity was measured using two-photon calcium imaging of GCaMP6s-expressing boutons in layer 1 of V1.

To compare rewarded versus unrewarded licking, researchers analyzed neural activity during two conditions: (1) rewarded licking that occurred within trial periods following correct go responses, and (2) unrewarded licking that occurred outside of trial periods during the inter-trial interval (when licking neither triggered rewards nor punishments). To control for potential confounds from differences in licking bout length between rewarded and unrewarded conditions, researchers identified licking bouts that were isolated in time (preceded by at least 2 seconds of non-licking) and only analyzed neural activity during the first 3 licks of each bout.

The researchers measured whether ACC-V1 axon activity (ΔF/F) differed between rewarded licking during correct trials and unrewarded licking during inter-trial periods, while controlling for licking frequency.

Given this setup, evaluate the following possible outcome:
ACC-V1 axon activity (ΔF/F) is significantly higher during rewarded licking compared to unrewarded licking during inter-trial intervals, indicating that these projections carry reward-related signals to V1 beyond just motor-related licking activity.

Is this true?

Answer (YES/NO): YES